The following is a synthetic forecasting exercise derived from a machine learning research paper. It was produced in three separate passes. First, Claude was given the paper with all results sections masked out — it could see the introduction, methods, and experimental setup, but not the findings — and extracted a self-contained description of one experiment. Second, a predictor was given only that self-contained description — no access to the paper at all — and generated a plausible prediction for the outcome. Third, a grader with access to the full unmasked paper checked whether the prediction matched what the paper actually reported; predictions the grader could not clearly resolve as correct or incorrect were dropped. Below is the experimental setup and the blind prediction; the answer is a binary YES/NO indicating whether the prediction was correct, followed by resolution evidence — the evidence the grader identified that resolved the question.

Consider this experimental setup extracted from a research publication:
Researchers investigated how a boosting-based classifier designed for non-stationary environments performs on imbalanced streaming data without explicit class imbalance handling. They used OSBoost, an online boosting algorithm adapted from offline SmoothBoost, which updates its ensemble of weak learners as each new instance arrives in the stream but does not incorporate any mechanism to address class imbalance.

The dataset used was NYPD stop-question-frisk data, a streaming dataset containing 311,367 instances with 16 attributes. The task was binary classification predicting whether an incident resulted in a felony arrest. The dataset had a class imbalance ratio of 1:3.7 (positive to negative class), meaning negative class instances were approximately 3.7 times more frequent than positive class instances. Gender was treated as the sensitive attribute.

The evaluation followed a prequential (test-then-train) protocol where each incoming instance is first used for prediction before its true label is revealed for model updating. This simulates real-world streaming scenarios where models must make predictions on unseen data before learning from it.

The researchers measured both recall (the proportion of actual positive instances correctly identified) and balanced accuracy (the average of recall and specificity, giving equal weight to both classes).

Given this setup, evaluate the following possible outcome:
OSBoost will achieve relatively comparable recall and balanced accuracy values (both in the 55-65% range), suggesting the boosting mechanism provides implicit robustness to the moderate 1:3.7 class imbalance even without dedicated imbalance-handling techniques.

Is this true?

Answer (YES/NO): NO